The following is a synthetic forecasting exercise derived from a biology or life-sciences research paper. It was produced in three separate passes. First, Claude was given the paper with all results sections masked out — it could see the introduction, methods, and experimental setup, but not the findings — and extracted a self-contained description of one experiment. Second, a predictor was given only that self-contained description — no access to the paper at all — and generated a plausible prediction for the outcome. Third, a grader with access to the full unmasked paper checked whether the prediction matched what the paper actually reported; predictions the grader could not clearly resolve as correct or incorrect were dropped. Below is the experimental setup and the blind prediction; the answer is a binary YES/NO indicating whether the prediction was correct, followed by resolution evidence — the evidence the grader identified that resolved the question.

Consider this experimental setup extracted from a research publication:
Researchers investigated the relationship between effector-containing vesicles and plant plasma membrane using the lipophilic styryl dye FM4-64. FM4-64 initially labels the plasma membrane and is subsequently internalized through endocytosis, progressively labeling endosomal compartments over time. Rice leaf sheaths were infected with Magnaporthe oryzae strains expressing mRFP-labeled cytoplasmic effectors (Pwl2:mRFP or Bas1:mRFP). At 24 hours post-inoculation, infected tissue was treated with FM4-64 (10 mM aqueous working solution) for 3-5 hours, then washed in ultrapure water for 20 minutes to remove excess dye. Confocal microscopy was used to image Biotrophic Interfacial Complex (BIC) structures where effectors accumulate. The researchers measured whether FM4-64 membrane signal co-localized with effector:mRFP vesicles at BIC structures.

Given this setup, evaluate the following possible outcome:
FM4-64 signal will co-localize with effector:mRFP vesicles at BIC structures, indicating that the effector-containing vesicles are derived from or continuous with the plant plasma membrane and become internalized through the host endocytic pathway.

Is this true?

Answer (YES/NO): YES